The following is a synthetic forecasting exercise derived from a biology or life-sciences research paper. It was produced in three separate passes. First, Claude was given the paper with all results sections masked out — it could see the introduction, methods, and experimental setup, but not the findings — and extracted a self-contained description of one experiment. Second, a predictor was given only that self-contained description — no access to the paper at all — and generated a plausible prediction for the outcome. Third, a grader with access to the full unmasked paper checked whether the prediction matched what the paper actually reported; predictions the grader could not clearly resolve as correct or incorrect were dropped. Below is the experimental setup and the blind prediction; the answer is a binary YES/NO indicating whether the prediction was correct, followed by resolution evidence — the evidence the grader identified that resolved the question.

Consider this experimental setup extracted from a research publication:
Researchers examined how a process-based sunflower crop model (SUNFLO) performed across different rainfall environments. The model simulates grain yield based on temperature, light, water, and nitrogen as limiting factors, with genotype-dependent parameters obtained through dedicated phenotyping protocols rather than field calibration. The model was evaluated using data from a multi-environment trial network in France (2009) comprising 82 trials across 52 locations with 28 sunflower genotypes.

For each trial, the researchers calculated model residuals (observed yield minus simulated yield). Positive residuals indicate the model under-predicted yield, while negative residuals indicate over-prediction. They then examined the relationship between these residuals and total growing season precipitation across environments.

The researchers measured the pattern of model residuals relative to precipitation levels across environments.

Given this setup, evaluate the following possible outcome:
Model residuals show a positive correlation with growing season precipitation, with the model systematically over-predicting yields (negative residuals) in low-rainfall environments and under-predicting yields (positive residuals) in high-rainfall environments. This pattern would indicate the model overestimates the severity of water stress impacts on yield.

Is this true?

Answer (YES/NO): NO